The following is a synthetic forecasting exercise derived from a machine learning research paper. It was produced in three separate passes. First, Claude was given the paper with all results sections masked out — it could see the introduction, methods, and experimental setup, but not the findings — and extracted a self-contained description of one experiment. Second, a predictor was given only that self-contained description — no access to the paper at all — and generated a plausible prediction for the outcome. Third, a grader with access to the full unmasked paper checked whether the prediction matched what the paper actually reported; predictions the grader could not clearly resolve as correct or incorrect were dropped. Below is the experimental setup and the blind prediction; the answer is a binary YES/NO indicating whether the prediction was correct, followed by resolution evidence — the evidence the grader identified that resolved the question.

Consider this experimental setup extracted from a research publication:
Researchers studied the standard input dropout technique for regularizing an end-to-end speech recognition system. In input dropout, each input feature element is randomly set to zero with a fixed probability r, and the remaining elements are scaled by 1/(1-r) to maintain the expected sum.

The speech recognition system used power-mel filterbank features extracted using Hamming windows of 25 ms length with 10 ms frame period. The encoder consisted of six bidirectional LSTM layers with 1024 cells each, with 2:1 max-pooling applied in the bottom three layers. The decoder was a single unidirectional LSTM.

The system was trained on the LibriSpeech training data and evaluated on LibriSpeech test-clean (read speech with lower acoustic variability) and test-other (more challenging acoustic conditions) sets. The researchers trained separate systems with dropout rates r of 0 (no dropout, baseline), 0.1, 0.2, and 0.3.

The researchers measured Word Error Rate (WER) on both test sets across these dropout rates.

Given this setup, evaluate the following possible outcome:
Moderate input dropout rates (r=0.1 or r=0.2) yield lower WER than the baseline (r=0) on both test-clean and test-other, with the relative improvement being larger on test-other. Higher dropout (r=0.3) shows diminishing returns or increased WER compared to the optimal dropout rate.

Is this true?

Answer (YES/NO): NO